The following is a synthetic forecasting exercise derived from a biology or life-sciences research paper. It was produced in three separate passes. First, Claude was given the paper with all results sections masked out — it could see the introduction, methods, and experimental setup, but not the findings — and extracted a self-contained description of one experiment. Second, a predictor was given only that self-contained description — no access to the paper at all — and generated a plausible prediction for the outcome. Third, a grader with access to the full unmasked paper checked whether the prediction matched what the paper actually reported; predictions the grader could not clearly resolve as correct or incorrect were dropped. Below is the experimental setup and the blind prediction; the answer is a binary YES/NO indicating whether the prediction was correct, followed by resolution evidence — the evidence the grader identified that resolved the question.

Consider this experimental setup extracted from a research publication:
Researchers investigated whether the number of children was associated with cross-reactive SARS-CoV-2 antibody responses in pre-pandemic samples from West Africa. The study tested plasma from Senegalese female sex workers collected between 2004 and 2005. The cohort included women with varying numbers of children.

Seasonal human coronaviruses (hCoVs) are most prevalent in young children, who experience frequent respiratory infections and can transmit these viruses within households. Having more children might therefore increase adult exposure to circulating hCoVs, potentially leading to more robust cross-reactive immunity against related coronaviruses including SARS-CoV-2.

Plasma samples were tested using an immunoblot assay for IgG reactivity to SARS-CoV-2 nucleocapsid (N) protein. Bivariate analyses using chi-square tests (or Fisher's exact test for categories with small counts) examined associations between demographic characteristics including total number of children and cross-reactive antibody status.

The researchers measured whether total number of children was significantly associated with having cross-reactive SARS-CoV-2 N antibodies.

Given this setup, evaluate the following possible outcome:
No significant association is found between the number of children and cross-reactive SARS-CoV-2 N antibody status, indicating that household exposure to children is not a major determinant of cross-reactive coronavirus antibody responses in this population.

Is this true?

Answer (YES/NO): NO